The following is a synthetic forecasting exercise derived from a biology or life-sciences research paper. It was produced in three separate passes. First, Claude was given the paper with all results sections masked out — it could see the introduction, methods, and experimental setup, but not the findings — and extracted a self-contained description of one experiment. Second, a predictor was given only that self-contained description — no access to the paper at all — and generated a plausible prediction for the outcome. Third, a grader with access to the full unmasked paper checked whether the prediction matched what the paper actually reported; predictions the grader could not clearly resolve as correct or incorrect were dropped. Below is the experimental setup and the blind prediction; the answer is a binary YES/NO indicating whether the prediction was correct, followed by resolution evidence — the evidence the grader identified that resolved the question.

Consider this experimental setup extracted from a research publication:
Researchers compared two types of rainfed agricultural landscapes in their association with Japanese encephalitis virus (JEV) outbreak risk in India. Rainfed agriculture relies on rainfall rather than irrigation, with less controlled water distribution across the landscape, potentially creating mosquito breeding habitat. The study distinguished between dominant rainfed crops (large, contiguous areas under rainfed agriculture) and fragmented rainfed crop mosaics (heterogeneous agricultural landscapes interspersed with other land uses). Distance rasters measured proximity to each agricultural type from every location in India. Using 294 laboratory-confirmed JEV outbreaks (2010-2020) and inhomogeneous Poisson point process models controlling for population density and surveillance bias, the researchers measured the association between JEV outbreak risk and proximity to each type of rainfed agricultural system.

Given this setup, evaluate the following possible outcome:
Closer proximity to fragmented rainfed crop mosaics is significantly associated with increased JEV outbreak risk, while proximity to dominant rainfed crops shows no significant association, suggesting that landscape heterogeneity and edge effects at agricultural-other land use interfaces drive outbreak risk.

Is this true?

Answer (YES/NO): YES